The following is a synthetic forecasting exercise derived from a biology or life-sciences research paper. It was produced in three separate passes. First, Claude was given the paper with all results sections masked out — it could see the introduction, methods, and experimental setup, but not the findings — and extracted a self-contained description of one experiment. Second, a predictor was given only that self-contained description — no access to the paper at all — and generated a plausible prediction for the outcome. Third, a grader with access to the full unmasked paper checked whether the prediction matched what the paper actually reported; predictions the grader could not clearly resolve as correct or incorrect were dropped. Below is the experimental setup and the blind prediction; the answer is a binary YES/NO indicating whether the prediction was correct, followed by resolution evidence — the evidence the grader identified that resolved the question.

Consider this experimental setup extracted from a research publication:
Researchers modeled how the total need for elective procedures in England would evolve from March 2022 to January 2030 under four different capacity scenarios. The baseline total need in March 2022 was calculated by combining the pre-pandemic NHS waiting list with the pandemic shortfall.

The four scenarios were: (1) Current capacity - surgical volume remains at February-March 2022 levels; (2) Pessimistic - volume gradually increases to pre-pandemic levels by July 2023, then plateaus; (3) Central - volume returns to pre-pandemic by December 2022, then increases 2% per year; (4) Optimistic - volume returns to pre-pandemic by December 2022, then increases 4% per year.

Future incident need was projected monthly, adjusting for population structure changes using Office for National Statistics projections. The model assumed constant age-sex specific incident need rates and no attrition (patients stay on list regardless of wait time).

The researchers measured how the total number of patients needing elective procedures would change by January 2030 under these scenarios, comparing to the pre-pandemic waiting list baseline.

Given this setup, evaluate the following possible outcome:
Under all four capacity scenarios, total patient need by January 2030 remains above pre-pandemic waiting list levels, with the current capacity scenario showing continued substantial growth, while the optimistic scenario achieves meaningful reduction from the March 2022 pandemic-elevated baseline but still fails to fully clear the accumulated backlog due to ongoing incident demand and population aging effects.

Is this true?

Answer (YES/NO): YES